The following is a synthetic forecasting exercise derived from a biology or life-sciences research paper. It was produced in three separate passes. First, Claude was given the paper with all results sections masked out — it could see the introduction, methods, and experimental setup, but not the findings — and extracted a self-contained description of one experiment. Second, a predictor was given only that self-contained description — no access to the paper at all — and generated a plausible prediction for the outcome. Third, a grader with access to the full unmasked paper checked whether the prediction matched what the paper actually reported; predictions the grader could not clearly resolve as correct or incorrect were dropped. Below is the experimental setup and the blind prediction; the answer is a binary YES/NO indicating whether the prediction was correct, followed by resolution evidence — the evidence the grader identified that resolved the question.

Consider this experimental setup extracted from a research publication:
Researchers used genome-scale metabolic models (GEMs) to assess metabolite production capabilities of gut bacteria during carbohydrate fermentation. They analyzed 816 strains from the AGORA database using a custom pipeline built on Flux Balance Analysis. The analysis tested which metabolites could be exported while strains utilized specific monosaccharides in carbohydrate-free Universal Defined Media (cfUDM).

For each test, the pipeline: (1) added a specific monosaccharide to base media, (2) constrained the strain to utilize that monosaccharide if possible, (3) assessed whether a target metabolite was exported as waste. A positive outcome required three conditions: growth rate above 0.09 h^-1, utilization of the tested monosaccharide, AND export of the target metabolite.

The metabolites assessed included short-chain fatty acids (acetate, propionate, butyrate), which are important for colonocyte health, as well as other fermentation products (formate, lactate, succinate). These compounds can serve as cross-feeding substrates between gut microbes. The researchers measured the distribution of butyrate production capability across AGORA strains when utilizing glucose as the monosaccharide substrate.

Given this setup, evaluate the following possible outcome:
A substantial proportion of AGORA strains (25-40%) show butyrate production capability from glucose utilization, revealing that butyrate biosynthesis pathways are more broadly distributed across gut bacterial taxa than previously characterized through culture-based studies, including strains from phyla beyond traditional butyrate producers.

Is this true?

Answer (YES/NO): NO